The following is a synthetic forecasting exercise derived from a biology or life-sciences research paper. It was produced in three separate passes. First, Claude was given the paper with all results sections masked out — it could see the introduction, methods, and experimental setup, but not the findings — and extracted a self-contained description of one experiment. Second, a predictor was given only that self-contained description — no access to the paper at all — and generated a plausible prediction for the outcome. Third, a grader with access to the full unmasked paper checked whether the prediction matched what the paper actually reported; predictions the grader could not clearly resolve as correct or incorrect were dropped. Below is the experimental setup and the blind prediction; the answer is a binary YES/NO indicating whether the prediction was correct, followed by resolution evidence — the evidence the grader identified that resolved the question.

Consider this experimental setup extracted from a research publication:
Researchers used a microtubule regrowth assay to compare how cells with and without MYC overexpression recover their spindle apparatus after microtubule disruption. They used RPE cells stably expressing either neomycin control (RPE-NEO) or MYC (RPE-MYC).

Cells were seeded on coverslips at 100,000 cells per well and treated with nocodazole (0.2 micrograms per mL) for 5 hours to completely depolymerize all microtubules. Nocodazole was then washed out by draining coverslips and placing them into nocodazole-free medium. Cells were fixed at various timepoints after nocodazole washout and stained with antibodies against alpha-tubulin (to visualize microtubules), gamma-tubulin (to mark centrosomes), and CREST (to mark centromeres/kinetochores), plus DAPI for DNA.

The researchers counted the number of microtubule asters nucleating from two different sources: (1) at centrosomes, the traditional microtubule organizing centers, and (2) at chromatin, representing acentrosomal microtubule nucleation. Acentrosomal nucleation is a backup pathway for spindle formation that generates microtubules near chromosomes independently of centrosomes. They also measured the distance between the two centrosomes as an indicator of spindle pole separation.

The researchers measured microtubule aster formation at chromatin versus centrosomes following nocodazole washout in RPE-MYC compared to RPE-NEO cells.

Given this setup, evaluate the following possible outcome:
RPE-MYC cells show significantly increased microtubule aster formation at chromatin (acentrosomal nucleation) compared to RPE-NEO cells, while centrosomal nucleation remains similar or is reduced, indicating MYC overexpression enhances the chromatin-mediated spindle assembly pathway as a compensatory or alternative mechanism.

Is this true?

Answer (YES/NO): YES